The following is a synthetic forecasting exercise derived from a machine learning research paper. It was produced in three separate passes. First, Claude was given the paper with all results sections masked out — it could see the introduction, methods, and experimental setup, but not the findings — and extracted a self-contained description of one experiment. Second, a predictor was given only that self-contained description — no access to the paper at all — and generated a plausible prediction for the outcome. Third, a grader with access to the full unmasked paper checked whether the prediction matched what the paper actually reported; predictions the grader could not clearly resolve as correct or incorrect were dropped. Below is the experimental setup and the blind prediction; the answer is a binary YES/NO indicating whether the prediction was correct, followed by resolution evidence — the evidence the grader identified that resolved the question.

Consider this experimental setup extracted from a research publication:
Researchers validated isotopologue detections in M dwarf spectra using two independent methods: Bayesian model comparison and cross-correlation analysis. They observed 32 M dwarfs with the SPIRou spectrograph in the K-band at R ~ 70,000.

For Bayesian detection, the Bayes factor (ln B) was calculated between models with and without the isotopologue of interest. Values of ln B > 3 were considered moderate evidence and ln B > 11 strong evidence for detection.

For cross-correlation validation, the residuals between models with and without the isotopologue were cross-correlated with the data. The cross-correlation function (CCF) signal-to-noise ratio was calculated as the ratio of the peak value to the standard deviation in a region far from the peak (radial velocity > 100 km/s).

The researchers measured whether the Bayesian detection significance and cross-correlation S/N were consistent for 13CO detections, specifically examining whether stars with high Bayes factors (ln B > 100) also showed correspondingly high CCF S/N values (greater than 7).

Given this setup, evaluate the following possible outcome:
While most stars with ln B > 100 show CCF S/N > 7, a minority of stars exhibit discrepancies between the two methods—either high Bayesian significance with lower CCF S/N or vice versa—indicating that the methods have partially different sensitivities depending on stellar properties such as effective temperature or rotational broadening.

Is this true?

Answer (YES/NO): NO